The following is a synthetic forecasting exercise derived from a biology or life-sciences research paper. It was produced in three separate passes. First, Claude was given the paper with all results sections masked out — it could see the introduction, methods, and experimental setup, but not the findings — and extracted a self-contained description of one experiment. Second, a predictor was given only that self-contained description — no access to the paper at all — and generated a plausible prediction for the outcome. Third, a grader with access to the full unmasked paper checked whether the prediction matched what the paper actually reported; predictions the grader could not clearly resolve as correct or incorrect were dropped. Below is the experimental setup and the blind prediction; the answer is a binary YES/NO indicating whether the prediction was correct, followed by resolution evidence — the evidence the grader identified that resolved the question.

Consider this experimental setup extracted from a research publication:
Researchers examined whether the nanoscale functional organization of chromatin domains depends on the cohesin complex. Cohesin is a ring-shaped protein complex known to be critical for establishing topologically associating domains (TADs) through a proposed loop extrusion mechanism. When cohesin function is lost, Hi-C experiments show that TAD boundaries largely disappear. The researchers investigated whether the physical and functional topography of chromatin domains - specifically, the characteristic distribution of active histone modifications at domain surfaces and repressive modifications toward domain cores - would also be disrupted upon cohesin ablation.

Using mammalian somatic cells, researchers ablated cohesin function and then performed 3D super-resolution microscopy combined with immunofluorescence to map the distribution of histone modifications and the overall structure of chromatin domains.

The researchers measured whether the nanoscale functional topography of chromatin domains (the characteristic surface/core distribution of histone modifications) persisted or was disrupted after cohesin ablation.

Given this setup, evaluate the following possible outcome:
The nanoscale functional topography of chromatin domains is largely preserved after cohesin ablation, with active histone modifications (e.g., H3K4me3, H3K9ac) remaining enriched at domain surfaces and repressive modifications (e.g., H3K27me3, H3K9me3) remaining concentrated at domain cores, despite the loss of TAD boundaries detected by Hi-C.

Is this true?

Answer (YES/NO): YES